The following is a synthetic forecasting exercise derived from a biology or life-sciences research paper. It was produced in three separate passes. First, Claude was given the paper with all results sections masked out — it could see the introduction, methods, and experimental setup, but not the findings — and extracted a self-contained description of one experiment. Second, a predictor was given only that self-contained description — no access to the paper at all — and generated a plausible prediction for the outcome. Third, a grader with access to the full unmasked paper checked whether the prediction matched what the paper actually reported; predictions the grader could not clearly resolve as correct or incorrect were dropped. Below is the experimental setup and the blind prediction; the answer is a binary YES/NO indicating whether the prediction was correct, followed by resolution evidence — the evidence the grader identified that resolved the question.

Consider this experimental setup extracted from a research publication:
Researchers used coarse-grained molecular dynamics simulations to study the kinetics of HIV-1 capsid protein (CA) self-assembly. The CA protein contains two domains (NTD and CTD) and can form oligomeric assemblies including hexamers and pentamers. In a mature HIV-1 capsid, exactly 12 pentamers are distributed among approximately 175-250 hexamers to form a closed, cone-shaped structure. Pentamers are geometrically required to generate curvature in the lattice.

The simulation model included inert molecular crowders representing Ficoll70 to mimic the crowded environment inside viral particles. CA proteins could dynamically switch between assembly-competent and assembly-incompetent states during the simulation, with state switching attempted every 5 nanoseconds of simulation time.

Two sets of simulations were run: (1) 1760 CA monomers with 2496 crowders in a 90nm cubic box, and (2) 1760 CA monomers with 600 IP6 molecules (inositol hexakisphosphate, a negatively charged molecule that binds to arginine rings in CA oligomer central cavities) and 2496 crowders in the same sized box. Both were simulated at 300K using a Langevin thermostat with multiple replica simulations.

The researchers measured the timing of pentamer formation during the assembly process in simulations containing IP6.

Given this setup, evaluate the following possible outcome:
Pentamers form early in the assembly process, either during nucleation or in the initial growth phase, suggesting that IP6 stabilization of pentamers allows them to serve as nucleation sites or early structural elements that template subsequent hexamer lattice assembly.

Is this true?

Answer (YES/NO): NO